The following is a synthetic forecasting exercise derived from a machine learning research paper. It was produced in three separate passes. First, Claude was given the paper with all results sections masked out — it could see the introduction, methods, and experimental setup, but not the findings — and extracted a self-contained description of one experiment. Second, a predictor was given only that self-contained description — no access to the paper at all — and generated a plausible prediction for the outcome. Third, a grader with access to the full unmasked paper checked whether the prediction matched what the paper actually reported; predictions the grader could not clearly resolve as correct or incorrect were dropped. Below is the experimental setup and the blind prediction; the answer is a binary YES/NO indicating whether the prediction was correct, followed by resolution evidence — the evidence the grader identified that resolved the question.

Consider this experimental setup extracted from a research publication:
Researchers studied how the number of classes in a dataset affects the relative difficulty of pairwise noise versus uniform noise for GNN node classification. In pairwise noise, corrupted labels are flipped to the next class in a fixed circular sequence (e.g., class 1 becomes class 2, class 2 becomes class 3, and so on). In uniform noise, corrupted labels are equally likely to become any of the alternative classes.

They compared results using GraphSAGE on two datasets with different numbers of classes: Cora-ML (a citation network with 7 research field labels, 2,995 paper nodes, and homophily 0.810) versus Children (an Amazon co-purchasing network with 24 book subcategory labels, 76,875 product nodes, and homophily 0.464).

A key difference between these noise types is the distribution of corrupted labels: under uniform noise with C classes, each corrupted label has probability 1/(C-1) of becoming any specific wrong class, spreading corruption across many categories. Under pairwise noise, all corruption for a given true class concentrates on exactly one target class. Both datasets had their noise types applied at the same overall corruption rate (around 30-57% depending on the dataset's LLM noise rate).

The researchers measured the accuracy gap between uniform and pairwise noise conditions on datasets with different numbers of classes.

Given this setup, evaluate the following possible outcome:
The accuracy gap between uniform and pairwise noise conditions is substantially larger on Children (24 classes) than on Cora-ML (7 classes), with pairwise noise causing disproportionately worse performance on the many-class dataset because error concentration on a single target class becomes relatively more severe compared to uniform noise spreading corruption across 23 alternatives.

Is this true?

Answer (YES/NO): YES